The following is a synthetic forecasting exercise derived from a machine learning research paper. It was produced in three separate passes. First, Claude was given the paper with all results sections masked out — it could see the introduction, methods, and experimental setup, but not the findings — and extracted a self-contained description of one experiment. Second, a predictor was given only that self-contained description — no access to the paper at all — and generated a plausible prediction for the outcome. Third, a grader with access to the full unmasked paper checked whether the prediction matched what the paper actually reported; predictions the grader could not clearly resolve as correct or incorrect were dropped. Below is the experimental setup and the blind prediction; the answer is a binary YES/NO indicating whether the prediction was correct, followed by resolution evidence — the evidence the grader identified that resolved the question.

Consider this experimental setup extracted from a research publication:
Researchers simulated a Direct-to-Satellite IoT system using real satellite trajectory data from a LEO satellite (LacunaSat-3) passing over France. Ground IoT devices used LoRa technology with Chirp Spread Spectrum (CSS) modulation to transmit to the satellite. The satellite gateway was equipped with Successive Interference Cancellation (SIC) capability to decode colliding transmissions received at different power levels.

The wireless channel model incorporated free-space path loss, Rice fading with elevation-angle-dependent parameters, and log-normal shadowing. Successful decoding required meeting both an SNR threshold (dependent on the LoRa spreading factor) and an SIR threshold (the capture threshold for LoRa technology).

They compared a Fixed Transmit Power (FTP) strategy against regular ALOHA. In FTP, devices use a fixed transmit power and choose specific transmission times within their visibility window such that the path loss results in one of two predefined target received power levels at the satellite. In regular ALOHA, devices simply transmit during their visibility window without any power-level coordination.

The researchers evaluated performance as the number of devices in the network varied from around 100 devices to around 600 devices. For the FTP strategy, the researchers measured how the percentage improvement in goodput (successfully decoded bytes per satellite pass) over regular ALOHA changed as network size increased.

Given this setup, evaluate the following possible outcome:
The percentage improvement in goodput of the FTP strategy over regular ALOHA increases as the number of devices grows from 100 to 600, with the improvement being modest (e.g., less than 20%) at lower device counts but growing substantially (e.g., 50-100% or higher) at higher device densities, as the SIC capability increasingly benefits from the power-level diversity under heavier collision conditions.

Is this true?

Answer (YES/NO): NO